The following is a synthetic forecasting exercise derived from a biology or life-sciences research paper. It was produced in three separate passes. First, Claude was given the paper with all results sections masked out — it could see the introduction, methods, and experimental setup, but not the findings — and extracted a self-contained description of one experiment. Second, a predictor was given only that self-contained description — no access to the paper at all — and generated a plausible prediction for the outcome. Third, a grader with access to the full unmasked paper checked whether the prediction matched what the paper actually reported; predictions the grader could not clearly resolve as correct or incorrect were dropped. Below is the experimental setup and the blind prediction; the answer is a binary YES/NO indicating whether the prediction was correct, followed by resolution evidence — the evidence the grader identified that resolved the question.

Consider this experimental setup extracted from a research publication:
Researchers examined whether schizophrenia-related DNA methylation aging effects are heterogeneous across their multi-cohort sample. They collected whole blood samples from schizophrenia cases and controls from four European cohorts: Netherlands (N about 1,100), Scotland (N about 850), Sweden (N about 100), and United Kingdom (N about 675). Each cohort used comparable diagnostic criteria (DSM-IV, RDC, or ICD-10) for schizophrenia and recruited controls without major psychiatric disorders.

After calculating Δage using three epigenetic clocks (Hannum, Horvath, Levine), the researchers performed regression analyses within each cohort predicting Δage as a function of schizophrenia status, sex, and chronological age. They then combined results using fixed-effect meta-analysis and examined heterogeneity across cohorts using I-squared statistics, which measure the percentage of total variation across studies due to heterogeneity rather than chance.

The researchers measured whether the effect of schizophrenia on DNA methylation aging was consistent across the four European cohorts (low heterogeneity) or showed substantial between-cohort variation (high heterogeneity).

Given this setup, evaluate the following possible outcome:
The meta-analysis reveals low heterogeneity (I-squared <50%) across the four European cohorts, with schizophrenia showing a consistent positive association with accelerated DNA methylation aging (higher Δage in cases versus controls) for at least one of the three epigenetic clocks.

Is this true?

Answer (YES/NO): YES